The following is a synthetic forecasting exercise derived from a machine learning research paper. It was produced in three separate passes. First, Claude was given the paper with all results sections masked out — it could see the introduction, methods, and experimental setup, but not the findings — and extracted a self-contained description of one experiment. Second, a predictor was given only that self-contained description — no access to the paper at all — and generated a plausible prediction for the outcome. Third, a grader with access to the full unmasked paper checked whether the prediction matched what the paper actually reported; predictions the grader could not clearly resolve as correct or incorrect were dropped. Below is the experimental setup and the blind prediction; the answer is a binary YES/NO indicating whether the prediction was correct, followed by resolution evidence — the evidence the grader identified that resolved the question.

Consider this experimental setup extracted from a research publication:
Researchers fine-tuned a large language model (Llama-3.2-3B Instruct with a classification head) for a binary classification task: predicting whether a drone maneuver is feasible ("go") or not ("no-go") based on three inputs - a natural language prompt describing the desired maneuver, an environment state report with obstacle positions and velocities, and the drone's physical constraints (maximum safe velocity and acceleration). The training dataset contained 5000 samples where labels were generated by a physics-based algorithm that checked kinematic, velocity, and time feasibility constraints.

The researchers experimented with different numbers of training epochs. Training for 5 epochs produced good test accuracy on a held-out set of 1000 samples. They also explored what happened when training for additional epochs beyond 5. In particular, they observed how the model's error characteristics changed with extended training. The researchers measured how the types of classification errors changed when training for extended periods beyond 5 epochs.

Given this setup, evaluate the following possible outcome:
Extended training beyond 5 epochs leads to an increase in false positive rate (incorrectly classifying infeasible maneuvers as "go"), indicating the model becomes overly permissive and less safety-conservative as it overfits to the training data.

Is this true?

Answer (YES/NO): YES